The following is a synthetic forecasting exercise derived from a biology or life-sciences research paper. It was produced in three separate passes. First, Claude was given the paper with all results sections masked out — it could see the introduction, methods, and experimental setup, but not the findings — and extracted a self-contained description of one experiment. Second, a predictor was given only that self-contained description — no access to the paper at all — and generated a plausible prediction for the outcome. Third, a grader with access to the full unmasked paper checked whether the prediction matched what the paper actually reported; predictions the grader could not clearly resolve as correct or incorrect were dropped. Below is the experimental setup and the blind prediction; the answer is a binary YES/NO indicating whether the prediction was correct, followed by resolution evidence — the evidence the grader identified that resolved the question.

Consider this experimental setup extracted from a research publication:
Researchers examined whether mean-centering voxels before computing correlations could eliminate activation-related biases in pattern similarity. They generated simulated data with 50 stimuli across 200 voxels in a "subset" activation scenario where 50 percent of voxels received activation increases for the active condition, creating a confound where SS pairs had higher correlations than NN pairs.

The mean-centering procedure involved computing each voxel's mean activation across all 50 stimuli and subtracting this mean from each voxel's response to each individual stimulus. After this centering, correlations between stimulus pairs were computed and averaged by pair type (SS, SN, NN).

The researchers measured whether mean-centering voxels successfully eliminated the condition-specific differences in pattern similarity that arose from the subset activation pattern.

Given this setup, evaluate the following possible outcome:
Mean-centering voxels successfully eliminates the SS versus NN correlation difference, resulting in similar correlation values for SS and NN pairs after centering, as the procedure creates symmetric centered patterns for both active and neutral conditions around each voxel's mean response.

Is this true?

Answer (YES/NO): NO